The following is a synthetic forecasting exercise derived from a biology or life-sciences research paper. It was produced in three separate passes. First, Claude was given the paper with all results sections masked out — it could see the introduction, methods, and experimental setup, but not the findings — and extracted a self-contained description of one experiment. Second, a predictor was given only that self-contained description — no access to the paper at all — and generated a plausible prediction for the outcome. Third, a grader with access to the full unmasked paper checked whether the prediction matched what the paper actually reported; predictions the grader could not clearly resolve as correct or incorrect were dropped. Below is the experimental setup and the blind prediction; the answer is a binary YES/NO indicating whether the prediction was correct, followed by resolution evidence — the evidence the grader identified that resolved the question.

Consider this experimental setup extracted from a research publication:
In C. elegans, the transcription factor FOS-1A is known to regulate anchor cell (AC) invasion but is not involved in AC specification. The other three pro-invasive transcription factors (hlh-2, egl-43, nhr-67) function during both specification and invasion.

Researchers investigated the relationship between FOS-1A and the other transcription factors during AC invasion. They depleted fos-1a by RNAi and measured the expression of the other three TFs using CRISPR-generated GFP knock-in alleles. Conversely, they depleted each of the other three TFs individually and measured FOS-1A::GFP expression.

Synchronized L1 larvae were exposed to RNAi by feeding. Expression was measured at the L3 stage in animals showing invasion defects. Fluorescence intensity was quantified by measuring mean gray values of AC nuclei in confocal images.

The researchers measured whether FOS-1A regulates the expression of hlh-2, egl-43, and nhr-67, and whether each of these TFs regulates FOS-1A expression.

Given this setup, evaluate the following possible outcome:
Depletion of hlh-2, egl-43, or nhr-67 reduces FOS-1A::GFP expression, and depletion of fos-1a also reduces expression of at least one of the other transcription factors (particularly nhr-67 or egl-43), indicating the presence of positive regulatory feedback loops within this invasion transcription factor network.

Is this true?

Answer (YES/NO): NO